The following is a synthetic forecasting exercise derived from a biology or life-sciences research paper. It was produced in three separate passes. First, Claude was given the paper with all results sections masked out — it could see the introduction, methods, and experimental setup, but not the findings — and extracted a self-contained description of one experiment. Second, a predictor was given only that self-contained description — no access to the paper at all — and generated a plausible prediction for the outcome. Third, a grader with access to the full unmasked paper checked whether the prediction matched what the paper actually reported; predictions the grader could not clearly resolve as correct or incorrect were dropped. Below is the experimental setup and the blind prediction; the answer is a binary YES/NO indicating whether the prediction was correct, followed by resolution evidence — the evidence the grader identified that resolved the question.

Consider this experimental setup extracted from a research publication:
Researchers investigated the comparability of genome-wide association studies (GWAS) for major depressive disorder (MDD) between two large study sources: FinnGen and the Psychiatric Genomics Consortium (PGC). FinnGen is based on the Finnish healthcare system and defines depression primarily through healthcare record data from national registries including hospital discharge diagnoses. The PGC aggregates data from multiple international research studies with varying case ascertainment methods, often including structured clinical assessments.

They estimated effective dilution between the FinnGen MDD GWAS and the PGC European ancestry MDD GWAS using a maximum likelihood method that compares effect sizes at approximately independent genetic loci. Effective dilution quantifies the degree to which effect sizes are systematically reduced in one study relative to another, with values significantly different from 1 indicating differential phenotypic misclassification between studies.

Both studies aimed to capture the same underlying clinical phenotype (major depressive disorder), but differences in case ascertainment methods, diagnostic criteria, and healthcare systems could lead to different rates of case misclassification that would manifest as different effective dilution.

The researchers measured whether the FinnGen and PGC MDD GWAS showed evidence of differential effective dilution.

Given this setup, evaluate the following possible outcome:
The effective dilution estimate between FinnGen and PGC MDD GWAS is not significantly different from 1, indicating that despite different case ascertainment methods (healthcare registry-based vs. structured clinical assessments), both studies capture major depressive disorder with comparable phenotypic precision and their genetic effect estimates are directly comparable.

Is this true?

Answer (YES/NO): NO